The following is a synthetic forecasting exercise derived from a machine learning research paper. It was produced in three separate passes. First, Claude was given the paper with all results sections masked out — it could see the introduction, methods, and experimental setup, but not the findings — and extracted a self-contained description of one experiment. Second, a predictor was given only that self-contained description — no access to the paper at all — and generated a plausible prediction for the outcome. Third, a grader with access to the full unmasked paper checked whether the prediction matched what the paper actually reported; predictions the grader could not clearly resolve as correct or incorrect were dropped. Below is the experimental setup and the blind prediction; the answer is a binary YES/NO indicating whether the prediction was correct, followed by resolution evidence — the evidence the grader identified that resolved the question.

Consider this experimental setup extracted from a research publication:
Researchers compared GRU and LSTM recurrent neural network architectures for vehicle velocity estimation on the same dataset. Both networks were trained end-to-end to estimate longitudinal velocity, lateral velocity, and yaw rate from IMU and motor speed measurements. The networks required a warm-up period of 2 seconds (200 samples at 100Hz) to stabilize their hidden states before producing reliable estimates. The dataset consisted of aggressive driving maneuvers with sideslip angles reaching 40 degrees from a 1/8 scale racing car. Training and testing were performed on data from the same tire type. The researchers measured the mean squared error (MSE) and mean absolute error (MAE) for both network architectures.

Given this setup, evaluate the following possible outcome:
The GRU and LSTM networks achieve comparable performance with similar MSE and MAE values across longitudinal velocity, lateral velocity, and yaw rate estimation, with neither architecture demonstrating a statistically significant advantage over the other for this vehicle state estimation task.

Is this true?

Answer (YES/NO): NO